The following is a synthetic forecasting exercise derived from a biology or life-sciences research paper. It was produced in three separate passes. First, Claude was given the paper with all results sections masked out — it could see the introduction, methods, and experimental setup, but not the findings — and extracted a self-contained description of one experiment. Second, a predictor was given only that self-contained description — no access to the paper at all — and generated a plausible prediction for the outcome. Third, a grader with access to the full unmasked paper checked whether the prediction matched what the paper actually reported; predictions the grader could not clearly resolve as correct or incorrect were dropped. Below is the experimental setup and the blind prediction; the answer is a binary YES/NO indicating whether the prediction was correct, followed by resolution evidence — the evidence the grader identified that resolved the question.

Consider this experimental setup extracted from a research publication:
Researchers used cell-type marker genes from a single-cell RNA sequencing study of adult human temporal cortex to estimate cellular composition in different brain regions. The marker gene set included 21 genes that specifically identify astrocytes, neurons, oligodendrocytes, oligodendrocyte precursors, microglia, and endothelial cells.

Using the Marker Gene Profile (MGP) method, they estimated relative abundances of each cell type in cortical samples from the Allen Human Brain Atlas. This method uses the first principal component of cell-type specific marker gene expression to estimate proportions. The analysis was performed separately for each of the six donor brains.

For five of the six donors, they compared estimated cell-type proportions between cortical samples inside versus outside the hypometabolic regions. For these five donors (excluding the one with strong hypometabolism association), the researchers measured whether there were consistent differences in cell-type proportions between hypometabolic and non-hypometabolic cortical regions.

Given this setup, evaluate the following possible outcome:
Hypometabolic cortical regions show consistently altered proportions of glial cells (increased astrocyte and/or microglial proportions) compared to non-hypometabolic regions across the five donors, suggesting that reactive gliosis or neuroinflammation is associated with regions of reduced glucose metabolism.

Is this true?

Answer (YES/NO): NO